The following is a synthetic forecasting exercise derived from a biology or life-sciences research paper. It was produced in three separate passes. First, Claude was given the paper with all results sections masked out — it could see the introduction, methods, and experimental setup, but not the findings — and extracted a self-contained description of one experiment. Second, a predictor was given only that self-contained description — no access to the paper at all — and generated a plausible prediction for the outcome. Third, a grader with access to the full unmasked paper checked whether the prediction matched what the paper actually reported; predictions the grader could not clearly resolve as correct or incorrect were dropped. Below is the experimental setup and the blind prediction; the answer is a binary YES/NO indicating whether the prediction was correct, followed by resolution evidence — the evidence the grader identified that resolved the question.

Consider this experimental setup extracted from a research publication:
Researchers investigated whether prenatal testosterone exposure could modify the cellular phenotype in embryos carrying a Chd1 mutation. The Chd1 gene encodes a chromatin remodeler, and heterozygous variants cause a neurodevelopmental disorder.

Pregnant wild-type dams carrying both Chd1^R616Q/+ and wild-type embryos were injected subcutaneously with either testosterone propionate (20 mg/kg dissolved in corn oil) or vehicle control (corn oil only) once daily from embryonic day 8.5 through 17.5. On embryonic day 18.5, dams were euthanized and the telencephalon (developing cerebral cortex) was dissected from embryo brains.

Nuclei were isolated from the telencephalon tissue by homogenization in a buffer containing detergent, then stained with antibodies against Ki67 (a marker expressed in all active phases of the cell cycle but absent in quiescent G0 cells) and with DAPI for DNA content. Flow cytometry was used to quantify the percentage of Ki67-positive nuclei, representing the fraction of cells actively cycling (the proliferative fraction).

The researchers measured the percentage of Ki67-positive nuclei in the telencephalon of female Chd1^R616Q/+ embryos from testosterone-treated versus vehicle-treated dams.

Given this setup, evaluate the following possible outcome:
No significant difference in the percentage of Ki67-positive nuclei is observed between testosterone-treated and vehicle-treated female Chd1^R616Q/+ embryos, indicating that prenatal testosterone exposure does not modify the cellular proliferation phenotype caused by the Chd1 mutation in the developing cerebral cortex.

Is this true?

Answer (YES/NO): NO